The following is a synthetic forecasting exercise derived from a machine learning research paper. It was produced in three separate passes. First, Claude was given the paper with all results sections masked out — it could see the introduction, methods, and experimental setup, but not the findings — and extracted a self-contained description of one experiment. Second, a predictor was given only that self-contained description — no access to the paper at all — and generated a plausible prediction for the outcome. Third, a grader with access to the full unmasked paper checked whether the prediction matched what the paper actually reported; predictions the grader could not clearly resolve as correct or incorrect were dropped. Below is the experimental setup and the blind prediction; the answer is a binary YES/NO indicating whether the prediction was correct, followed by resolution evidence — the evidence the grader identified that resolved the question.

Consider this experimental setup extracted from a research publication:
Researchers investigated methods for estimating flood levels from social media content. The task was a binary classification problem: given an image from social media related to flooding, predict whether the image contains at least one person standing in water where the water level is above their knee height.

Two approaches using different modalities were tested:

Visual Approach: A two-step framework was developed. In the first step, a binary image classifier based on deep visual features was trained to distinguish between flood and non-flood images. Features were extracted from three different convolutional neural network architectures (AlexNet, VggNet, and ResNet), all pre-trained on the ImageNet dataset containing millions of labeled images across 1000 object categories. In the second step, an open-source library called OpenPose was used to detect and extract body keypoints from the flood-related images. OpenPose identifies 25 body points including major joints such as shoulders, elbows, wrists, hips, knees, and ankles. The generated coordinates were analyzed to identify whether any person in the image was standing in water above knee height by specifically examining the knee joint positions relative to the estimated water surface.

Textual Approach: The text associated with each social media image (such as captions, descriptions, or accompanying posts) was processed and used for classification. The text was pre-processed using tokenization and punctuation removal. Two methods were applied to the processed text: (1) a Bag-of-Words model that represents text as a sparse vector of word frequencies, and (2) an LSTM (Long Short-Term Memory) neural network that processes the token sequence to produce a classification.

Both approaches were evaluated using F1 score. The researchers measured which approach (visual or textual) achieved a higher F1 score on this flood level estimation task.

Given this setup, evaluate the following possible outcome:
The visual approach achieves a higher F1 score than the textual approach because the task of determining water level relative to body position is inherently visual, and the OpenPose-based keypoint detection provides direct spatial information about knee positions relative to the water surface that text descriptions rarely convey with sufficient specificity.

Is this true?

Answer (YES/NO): YES